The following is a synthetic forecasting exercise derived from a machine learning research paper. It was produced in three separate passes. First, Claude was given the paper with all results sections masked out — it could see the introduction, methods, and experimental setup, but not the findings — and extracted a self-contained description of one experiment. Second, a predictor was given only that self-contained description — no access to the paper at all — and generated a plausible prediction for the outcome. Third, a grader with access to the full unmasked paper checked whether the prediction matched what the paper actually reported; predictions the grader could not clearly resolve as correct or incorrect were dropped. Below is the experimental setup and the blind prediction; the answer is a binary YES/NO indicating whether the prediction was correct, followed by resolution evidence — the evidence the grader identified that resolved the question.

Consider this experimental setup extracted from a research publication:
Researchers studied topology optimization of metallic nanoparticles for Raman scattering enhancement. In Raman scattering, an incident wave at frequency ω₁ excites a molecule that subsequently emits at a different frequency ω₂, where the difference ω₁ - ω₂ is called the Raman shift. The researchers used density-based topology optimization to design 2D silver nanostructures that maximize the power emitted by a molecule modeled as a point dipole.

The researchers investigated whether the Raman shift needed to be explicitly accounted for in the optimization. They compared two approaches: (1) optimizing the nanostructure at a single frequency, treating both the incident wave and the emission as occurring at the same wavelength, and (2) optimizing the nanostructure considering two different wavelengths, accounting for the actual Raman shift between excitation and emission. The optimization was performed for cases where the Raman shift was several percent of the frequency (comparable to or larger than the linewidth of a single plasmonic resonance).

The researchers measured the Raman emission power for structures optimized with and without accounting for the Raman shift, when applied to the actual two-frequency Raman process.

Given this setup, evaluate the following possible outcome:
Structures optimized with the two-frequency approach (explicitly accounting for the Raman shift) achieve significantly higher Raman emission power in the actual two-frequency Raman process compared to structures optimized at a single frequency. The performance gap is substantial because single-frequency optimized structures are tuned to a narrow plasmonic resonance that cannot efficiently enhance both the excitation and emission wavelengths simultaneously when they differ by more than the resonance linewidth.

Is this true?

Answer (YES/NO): YES